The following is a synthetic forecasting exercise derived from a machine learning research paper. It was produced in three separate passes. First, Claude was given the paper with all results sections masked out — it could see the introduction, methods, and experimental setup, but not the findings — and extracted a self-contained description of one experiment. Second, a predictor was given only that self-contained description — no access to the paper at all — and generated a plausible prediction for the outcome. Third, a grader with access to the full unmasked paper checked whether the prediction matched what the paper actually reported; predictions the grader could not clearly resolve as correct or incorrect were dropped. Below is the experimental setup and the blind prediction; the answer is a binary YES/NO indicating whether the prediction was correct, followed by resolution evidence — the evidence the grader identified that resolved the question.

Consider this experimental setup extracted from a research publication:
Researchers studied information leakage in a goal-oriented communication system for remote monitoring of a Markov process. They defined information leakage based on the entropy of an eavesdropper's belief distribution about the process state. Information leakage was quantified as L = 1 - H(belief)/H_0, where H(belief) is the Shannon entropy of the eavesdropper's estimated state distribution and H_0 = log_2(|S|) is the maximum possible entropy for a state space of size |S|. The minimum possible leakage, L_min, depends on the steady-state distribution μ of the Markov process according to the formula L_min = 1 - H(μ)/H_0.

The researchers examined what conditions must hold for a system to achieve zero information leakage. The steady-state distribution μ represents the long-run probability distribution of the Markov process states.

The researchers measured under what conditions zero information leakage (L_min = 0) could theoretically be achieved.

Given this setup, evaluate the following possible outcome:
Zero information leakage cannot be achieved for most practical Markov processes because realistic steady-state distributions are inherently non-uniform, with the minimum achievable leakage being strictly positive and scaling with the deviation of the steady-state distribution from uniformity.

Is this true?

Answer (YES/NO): YES